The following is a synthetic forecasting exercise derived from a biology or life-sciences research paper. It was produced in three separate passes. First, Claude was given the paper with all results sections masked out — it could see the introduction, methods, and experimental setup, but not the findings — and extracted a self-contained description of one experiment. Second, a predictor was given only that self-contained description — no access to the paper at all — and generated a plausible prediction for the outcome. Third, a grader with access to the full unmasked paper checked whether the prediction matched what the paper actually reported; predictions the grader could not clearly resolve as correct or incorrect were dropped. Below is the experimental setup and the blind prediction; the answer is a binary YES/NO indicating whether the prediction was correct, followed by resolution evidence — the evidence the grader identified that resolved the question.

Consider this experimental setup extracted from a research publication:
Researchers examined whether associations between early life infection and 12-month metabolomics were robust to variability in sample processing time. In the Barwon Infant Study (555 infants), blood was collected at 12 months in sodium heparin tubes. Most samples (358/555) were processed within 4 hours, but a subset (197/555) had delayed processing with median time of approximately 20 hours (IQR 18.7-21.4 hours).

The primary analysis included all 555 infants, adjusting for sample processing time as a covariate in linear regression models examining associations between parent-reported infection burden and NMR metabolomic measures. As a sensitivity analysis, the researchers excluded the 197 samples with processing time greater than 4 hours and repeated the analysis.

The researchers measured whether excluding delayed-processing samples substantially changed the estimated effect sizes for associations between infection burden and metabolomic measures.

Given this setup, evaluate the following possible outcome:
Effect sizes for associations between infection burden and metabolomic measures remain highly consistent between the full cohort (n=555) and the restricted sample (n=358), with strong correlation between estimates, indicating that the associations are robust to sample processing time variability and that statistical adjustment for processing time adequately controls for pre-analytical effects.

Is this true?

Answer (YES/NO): YES